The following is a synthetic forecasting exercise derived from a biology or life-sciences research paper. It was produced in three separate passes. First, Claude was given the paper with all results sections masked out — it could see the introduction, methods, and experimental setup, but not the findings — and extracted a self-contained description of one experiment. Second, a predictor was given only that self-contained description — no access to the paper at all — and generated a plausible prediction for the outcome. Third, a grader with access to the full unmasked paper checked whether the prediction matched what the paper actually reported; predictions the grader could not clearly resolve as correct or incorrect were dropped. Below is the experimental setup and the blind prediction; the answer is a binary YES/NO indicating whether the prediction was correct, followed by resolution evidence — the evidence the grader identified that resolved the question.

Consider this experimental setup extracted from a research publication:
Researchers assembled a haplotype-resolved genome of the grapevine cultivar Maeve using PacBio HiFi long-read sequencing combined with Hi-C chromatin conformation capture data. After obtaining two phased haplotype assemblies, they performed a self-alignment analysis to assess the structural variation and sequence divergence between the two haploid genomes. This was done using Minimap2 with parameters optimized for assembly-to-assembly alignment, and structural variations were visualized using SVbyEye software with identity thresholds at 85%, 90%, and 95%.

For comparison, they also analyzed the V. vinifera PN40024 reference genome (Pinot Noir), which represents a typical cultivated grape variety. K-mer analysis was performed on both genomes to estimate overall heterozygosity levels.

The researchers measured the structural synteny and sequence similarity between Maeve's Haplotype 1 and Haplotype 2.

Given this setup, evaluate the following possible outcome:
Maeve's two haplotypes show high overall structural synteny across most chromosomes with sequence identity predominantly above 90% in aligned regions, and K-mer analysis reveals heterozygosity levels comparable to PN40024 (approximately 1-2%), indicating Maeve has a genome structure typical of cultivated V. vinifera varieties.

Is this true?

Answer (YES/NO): NO